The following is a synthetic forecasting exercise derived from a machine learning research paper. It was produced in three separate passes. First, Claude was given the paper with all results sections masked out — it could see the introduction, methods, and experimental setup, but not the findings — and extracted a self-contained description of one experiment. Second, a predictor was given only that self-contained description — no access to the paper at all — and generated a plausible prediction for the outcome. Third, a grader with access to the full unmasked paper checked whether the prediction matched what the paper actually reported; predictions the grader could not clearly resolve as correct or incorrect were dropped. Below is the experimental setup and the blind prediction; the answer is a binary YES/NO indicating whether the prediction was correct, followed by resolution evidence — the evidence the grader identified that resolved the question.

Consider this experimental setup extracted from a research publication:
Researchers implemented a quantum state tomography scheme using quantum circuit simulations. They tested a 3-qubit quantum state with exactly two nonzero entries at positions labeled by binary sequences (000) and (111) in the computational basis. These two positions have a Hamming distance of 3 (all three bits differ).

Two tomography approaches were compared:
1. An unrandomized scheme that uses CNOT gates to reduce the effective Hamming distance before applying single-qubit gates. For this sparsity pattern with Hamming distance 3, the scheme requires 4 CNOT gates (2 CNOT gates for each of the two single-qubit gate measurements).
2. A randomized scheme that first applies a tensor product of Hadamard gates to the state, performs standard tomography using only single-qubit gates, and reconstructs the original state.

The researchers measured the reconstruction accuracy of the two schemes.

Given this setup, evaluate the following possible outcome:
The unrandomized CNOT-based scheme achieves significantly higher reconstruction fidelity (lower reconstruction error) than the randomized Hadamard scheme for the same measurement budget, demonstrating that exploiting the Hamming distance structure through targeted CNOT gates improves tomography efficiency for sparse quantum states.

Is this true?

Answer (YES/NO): NO